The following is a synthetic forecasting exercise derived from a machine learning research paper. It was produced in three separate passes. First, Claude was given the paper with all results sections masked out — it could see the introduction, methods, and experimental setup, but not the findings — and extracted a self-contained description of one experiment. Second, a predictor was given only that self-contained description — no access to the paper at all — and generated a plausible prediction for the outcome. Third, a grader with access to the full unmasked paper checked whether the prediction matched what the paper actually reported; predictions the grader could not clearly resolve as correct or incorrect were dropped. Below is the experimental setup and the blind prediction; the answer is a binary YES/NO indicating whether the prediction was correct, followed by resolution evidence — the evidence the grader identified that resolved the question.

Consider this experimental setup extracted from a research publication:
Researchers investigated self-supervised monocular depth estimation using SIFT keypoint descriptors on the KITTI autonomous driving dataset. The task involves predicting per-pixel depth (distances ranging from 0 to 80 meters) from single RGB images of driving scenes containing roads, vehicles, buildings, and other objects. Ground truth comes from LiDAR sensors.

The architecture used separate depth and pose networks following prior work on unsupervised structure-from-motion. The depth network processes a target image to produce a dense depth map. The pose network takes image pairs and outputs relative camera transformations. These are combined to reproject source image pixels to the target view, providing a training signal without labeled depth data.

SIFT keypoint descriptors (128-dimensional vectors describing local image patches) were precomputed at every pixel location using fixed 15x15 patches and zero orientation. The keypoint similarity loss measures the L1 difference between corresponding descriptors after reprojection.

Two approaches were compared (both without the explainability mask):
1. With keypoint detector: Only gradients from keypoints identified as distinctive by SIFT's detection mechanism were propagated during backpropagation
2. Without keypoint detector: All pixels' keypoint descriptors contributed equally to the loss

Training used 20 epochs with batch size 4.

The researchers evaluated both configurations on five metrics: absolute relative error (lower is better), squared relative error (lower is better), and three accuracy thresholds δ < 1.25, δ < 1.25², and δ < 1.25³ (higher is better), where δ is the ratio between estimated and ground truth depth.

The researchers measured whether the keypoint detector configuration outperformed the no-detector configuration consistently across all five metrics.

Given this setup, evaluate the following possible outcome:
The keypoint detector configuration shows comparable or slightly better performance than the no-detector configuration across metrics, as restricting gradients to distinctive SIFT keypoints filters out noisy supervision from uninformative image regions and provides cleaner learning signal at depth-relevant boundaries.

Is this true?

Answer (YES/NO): YES